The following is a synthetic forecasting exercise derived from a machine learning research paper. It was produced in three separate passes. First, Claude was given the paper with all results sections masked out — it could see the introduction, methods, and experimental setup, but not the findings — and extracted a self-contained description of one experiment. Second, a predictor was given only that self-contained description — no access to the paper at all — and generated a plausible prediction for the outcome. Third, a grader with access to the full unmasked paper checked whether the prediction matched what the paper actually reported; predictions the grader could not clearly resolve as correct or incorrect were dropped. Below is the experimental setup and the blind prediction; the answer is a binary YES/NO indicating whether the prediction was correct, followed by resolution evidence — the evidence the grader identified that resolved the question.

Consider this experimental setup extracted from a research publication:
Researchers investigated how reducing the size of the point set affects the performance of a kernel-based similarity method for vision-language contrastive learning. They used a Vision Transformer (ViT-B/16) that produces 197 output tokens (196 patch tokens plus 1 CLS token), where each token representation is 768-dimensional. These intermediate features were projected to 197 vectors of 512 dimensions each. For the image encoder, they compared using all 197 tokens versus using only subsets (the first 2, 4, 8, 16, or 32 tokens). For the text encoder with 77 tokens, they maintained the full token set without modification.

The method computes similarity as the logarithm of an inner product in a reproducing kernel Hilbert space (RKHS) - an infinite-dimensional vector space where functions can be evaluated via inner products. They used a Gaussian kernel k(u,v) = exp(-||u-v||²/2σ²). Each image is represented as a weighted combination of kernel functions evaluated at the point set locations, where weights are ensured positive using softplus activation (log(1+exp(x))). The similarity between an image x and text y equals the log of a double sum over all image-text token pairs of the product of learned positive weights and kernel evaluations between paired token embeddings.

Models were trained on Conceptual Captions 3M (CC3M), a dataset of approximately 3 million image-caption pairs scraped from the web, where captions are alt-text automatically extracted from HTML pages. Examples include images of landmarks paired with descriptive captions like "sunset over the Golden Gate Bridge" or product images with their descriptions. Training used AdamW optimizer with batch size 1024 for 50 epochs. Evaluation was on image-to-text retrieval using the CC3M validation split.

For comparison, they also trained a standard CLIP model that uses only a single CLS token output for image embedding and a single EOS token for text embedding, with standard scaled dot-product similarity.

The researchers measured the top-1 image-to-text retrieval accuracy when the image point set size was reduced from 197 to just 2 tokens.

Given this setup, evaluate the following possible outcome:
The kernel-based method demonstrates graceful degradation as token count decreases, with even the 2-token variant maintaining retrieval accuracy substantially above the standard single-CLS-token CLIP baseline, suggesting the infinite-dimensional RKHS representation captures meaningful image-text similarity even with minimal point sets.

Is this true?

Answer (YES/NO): YES